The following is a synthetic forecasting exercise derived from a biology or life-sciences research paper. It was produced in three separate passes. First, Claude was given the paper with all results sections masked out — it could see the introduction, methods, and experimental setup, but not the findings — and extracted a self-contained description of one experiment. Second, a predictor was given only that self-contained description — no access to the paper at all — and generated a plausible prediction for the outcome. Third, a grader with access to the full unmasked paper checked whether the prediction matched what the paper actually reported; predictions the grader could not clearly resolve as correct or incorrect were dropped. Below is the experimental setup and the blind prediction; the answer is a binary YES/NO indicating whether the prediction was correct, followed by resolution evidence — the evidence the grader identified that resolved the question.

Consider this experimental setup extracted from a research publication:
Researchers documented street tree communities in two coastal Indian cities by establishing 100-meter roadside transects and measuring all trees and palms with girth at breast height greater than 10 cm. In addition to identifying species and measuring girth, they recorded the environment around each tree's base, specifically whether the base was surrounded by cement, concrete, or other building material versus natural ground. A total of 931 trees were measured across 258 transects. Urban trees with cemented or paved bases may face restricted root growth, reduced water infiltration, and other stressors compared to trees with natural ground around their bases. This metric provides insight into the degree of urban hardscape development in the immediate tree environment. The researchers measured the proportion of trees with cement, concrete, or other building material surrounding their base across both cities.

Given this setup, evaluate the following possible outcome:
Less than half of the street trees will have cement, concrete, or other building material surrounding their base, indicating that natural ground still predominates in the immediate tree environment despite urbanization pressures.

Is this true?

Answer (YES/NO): YES